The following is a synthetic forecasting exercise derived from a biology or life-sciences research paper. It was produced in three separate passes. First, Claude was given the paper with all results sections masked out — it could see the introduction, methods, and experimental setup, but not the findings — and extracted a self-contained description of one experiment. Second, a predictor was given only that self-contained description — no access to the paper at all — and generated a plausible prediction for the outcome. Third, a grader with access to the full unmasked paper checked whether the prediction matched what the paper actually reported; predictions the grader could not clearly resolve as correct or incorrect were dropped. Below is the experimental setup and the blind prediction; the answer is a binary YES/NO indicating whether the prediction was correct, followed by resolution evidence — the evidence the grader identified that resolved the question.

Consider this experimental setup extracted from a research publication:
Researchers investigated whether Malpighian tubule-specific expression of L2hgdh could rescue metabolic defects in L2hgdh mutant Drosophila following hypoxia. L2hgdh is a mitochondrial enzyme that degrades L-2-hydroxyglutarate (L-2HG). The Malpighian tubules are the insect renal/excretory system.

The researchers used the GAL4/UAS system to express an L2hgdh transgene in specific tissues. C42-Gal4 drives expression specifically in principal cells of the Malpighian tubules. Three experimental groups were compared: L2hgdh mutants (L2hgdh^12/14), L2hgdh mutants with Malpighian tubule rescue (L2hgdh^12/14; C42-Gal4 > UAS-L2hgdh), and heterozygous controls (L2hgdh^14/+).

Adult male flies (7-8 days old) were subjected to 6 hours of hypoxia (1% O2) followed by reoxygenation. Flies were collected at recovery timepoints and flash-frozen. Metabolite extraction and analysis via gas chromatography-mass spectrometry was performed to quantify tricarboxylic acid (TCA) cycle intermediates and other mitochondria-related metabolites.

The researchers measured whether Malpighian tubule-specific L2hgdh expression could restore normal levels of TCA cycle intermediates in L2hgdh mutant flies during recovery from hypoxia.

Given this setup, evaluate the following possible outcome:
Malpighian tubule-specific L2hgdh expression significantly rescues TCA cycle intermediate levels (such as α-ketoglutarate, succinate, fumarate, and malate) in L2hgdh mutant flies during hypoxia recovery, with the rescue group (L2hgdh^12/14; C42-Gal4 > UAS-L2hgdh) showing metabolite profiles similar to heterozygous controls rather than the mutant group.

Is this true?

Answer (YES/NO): NO